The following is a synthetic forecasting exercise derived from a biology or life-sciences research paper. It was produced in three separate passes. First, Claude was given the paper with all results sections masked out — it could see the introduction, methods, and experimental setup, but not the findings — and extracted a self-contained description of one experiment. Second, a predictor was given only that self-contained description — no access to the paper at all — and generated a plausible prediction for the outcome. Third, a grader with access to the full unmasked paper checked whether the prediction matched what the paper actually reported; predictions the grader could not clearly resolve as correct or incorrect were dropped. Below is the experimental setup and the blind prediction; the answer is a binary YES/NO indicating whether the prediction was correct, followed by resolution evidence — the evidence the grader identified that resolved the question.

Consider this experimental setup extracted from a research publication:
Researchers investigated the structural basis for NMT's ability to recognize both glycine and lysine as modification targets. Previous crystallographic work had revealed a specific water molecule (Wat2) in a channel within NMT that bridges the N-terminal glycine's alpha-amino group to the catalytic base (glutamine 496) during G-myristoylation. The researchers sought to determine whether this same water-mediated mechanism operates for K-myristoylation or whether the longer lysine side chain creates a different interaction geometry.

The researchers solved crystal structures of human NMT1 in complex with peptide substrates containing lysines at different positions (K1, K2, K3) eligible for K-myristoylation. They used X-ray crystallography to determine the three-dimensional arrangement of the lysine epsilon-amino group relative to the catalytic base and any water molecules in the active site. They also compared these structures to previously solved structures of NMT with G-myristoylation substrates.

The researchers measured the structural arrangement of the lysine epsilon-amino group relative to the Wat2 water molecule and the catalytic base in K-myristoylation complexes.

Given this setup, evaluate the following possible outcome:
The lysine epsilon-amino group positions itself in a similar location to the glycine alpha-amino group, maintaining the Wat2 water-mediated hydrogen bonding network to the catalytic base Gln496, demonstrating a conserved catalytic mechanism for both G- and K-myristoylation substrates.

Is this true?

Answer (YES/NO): NO